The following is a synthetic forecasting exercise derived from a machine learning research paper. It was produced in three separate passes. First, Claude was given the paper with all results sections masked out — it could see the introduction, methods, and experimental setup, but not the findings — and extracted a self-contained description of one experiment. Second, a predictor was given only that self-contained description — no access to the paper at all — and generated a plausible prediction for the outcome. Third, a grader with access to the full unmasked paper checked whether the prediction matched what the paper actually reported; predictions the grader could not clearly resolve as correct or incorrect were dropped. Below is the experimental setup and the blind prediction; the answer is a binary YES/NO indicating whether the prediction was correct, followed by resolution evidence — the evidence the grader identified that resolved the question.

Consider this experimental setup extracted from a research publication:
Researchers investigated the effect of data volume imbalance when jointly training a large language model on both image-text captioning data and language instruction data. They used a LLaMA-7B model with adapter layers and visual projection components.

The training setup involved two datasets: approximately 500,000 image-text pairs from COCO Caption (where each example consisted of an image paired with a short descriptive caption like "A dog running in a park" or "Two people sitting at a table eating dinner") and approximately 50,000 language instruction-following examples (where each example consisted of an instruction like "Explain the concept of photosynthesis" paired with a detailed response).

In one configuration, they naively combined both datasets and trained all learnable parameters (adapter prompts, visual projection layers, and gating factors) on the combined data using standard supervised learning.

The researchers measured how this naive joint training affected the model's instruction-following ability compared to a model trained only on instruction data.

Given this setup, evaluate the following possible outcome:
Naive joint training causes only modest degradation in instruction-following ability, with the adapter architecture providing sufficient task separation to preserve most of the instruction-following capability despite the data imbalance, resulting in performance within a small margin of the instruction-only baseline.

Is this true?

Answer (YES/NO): NO